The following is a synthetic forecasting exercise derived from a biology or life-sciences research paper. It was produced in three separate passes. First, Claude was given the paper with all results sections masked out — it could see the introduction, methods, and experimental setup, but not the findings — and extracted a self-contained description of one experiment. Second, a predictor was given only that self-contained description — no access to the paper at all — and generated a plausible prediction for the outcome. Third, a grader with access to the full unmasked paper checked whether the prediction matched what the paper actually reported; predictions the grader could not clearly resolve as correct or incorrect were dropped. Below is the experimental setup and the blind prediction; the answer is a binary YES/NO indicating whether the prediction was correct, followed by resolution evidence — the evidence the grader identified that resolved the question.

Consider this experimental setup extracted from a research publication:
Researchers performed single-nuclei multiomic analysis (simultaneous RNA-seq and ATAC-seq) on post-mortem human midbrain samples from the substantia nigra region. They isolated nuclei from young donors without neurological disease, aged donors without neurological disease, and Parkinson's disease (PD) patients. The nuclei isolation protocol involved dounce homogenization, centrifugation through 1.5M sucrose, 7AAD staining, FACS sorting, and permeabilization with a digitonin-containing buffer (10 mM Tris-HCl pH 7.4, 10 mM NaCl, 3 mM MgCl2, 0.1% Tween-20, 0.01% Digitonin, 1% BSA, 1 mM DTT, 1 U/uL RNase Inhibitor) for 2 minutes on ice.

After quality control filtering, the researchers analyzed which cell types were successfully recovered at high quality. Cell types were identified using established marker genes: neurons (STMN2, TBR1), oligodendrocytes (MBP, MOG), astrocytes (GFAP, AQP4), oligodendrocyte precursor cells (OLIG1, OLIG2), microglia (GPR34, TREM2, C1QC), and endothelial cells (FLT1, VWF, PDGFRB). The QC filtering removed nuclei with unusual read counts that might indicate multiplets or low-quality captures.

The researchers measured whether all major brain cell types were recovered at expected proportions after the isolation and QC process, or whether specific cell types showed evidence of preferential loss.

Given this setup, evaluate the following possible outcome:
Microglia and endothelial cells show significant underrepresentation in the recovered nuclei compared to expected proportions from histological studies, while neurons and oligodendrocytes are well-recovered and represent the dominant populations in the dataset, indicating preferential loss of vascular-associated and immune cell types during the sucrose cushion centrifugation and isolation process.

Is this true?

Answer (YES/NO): NO